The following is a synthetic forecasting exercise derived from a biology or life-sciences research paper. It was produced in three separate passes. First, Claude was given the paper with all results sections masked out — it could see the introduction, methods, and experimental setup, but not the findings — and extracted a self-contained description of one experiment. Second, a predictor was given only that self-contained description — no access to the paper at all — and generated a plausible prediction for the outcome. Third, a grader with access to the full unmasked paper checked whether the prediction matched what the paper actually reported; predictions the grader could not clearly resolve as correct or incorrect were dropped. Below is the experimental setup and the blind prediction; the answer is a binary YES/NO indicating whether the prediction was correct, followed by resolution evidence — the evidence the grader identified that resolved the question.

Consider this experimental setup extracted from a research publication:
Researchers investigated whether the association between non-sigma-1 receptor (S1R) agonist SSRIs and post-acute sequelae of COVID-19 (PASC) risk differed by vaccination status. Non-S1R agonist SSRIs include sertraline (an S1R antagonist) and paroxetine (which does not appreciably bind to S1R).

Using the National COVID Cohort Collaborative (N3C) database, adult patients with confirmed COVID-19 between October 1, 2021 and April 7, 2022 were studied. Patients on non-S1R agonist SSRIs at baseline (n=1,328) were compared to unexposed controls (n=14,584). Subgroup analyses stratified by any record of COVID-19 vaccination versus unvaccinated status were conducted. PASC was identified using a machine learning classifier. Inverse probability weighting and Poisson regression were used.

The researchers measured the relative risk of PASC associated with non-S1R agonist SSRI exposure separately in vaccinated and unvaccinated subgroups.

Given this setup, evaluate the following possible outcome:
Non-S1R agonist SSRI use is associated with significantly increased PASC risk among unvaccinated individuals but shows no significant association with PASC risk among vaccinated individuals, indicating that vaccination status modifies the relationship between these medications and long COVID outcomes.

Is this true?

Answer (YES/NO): NO